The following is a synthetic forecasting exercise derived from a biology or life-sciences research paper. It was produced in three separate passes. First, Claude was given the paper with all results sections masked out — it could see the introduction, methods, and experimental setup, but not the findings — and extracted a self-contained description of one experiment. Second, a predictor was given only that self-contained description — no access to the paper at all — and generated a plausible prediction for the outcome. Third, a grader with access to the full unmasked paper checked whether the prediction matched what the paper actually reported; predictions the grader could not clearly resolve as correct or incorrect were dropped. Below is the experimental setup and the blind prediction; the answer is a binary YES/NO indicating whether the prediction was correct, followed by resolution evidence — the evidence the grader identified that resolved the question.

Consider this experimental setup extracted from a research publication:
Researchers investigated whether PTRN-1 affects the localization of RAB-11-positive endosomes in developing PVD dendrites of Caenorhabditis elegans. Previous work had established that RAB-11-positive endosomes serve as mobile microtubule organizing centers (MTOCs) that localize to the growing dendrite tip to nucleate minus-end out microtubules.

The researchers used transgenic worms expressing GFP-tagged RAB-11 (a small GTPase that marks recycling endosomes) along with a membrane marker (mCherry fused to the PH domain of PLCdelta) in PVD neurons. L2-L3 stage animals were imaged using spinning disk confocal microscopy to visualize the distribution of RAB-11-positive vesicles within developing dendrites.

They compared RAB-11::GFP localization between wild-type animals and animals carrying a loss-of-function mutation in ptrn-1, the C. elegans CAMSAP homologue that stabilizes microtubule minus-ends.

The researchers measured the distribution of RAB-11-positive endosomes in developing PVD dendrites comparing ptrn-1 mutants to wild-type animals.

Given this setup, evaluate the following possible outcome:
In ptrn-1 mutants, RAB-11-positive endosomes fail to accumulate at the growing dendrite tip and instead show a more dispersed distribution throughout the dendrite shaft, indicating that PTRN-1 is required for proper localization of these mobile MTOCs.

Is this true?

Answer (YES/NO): NO